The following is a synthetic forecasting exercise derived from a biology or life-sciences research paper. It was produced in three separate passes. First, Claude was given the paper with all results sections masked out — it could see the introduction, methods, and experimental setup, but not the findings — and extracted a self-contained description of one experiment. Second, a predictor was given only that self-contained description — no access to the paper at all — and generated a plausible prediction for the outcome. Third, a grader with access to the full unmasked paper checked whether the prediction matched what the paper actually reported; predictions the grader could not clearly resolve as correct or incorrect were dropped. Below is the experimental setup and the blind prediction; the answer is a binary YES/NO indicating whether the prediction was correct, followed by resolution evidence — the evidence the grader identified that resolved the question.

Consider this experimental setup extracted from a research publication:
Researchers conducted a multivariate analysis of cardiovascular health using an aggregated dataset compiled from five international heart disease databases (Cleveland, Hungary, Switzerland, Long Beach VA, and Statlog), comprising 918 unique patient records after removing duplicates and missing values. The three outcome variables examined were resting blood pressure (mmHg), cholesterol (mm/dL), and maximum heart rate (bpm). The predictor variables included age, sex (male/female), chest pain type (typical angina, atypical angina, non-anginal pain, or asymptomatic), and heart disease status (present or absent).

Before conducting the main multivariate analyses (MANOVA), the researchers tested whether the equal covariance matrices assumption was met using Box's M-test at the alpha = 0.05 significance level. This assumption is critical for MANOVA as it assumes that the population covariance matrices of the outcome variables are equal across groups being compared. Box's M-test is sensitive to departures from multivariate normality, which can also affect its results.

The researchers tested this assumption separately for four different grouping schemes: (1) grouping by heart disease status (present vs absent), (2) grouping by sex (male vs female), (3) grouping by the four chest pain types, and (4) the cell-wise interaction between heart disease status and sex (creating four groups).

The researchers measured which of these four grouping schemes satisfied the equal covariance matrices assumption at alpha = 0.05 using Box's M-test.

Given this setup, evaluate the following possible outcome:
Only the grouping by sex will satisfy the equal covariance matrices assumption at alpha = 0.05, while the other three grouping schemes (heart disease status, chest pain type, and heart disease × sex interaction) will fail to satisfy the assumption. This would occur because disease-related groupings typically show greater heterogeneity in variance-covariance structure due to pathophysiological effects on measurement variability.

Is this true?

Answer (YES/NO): NO